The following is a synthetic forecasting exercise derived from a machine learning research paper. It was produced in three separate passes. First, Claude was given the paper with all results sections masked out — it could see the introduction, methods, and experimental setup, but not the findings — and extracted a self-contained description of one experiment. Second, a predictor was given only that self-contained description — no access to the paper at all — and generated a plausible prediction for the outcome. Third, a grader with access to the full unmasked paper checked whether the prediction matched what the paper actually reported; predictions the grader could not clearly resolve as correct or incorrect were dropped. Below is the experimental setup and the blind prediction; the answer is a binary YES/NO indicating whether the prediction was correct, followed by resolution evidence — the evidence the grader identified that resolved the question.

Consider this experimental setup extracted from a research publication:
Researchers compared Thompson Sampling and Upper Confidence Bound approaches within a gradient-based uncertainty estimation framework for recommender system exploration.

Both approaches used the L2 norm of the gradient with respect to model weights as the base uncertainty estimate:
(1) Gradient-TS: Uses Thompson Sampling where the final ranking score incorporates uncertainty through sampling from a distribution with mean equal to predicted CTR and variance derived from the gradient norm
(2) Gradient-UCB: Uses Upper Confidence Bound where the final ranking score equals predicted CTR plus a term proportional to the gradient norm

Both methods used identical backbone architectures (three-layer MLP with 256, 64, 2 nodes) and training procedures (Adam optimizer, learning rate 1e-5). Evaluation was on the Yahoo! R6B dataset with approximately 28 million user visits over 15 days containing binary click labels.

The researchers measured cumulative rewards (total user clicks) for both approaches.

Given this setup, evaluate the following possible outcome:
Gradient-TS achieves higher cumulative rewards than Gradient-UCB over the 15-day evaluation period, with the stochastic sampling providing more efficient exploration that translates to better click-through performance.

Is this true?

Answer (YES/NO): YES